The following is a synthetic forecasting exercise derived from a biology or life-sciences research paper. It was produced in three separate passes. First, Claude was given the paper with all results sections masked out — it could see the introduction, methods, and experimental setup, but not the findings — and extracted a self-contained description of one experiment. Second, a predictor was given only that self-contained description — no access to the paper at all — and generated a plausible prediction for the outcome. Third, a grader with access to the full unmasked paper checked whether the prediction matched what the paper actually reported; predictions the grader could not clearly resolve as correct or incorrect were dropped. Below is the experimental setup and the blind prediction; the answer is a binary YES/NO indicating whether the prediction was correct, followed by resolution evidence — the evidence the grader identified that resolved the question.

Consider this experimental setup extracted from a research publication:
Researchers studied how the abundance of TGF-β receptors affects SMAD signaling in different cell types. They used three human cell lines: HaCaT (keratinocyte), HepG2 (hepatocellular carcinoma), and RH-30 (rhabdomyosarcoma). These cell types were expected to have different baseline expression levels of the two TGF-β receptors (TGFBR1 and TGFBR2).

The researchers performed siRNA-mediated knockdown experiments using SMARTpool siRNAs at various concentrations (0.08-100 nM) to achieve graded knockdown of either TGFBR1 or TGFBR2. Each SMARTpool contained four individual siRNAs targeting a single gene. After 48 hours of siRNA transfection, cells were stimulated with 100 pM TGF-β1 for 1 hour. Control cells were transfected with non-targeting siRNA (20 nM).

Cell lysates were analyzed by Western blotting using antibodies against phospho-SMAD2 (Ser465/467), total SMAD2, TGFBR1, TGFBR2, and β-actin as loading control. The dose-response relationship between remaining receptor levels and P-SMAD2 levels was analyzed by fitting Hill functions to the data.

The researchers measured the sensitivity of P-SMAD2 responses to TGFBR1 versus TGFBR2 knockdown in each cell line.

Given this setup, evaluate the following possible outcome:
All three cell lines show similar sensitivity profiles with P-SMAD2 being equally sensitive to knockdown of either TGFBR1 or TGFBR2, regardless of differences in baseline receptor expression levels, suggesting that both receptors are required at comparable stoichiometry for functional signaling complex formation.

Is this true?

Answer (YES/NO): NO